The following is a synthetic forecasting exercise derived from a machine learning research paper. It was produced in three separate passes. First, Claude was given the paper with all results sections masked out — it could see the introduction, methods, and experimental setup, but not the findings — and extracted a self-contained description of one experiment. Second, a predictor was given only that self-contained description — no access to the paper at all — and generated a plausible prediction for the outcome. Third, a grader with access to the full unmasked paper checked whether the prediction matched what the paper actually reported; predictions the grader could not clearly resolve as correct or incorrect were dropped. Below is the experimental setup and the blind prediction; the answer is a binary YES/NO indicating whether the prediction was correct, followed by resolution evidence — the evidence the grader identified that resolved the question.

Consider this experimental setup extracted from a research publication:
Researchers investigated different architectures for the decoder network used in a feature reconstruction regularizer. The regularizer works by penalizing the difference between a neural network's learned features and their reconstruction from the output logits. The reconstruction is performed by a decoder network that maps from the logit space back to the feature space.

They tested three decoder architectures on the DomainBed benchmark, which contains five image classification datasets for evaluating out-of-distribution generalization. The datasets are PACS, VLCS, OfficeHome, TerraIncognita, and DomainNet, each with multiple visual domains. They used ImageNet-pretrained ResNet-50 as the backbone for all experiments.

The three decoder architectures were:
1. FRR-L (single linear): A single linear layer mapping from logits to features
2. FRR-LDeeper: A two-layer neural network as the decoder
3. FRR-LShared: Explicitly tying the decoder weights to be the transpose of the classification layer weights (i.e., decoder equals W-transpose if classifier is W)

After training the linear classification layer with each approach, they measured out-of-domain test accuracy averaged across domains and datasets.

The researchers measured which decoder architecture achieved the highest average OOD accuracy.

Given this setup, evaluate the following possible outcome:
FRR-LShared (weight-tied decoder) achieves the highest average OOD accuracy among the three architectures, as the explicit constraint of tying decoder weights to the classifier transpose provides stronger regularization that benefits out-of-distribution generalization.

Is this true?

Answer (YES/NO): NO